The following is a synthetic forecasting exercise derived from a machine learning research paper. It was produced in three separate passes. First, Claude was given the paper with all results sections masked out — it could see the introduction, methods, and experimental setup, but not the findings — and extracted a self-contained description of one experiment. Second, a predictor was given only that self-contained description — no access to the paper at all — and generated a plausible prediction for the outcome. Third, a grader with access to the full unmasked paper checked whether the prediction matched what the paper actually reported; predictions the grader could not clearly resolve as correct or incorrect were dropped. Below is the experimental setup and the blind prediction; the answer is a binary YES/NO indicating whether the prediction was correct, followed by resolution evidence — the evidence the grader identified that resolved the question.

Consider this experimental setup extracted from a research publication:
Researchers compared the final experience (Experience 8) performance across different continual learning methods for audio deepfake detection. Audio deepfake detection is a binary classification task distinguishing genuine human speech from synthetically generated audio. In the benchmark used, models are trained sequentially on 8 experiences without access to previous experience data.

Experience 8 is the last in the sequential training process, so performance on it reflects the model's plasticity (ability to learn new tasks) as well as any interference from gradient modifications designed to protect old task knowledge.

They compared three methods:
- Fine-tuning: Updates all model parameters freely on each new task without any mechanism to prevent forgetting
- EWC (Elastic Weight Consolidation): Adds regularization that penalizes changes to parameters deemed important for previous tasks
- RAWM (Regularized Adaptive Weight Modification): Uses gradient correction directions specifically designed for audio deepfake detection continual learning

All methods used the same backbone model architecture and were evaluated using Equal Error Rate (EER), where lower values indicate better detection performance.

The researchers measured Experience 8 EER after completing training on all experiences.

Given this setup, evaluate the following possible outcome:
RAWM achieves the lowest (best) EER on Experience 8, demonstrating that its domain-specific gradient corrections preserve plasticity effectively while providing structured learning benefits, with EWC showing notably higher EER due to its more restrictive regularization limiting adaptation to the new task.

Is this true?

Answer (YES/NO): NO